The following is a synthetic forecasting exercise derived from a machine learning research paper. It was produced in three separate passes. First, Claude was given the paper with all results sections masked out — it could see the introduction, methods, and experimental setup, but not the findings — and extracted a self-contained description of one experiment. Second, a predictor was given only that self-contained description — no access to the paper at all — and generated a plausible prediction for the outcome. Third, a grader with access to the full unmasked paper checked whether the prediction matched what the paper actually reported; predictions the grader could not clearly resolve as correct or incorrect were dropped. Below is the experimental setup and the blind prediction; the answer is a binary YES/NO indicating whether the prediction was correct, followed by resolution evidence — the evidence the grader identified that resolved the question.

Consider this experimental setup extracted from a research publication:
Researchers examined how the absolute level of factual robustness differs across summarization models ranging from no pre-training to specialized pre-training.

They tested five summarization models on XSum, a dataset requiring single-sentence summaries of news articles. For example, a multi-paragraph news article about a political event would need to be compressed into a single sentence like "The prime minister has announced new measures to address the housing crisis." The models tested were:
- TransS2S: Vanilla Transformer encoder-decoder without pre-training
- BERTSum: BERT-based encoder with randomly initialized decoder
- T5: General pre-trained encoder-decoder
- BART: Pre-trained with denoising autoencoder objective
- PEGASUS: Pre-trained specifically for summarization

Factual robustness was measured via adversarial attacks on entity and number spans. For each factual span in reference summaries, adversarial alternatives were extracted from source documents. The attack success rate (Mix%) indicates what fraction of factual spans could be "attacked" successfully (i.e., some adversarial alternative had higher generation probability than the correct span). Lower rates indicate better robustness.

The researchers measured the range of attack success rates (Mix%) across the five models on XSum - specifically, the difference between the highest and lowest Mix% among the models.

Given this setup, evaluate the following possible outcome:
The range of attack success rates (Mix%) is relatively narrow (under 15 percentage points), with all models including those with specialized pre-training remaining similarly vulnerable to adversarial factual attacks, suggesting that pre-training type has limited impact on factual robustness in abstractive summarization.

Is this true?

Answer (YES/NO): NO